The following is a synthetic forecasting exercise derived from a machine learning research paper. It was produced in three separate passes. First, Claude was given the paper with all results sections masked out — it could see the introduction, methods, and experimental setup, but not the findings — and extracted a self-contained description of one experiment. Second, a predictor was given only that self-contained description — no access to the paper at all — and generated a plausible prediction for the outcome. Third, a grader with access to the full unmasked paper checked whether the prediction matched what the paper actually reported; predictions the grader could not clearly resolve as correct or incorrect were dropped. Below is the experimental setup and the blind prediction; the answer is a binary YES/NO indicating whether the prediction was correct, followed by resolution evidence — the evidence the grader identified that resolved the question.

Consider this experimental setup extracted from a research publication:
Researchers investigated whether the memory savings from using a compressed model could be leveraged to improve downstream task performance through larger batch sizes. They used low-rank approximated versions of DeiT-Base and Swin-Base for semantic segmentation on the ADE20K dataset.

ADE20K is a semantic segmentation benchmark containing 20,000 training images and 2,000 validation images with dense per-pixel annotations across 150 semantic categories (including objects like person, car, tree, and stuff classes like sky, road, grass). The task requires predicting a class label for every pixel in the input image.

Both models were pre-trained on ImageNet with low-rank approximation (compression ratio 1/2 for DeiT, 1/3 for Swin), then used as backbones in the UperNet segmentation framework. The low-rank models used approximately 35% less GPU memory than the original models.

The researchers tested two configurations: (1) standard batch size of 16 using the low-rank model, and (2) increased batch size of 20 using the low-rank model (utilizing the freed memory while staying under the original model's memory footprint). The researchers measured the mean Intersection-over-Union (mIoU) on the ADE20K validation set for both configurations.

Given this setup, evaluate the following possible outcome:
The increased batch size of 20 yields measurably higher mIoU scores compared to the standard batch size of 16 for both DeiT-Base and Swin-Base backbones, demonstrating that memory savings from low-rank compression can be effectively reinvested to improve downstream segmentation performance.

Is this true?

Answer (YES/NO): YES